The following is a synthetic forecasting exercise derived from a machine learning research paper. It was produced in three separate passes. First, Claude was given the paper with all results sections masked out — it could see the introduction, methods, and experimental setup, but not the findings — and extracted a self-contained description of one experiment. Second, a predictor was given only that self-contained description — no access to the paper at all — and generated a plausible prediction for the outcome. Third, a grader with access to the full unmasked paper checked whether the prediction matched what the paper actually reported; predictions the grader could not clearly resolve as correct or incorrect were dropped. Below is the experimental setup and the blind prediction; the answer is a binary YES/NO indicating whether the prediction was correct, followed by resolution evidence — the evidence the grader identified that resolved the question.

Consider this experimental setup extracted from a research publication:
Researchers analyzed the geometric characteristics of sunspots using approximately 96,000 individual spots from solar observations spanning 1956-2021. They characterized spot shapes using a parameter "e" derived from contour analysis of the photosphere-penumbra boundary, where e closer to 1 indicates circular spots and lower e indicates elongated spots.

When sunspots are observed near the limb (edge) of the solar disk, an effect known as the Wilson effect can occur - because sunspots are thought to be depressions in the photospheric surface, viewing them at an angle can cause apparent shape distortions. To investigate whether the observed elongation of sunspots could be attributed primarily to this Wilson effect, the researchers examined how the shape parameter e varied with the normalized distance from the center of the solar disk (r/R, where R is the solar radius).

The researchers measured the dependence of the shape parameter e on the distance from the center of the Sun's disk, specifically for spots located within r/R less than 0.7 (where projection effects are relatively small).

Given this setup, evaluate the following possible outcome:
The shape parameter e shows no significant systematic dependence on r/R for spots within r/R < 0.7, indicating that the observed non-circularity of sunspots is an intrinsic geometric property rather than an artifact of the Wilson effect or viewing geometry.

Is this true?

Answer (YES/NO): YES